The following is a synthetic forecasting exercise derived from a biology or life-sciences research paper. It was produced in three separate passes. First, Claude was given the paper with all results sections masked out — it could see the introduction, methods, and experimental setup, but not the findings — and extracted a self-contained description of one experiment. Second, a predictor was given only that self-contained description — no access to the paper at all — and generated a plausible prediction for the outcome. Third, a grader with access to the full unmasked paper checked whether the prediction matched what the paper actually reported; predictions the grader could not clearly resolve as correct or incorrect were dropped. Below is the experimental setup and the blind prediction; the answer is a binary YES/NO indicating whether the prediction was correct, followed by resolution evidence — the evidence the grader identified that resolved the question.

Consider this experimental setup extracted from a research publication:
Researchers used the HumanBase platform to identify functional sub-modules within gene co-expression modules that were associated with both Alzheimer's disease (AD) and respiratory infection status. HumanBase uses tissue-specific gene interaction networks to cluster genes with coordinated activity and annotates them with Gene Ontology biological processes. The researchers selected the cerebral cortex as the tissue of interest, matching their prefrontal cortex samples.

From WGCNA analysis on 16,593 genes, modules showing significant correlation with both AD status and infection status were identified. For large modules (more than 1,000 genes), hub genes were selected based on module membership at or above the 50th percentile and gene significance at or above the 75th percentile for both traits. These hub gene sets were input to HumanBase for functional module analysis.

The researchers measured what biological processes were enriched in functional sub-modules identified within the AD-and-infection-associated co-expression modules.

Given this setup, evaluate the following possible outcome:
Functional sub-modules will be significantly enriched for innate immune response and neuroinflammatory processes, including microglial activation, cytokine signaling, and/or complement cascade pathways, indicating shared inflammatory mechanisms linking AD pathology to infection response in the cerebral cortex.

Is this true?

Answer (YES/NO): NO